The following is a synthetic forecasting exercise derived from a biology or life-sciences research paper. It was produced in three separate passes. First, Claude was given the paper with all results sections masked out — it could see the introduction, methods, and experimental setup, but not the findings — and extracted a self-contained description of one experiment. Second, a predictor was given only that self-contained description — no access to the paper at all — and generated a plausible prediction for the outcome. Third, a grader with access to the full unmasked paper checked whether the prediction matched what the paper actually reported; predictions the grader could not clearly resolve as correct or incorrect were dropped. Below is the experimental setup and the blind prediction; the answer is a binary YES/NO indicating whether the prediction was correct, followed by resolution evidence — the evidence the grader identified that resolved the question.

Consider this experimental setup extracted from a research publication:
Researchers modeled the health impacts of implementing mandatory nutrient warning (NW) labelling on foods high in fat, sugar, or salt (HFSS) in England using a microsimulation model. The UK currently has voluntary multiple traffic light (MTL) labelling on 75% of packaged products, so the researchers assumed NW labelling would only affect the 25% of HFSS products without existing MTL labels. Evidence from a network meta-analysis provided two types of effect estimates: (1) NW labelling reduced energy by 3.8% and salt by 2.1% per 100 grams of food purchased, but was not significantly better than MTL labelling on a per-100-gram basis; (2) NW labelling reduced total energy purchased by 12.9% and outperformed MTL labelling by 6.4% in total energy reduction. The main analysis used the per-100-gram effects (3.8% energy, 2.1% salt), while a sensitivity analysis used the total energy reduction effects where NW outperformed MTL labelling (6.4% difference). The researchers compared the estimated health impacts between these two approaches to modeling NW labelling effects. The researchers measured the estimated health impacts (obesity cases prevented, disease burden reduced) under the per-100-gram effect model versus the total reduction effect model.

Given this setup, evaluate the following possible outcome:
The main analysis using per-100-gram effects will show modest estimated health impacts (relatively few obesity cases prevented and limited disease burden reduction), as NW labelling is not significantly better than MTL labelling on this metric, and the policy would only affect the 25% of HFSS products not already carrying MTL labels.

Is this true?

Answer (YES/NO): YES